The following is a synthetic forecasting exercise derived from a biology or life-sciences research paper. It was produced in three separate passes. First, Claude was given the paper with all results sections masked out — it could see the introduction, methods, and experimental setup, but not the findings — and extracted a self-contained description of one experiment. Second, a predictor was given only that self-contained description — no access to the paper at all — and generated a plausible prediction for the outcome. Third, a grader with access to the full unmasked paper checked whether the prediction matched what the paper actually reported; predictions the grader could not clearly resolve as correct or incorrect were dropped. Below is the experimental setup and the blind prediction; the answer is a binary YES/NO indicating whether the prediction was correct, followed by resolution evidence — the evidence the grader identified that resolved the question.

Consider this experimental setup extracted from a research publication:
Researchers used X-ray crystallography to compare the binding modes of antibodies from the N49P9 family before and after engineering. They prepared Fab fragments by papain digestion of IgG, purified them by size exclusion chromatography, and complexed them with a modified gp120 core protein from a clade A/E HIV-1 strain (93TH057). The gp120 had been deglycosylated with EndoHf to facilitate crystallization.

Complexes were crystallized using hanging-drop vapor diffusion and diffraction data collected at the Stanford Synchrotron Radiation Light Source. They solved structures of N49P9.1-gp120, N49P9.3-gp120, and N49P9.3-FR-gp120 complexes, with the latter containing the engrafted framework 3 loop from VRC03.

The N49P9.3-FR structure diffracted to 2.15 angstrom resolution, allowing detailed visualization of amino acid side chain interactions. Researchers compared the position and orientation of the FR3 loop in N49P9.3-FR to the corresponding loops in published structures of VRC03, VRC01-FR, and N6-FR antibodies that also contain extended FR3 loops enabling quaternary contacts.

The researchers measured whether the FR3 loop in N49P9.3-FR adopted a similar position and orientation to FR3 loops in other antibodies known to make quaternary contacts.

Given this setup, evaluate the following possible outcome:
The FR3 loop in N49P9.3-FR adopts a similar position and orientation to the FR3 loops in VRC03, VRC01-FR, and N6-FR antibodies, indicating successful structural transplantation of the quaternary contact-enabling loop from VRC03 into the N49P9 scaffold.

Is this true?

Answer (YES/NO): YES